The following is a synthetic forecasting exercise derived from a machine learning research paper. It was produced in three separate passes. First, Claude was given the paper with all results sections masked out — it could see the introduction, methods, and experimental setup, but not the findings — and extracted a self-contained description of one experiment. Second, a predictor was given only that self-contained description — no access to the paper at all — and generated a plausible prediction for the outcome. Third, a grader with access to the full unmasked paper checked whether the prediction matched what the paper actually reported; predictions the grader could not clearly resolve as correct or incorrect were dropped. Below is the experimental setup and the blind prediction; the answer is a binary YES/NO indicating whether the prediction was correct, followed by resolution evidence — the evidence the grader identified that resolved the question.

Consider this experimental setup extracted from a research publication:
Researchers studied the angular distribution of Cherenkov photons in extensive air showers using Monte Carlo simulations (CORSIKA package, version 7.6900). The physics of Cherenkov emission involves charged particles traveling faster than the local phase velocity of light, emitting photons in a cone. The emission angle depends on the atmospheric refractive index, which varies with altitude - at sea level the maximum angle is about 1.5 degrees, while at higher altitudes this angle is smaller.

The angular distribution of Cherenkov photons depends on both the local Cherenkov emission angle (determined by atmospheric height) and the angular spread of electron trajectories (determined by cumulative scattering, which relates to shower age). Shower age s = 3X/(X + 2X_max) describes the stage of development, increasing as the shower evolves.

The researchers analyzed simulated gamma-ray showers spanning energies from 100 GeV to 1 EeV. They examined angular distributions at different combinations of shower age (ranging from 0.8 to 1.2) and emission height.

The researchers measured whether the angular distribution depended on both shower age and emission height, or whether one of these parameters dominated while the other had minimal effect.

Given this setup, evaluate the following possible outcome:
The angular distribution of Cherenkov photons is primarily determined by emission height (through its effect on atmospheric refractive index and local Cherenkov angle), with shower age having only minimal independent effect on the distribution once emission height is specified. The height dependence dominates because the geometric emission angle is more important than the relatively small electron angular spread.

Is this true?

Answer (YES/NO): NO